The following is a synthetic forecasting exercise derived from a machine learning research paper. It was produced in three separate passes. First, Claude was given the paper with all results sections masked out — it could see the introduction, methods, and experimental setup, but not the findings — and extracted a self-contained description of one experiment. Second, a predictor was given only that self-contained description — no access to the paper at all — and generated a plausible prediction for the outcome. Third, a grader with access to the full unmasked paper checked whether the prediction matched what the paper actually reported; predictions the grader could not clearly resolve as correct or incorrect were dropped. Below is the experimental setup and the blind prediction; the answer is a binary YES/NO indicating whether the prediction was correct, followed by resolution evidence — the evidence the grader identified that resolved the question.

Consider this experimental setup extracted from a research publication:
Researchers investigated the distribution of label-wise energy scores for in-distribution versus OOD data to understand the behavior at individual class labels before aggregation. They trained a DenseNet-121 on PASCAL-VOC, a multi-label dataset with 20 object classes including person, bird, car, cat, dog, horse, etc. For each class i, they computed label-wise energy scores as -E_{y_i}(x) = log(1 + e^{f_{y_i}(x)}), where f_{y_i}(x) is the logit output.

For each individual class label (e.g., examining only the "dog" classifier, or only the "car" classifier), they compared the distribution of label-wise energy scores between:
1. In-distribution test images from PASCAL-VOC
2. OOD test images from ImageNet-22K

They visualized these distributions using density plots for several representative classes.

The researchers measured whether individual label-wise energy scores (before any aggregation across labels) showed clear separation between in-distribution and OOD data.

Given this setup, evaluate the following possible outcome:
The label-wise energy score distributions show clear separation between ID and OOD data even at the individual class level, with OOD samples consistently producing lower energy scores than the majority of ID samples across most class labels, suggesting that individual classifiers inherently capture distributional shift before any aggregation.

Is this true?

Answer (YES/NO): NO